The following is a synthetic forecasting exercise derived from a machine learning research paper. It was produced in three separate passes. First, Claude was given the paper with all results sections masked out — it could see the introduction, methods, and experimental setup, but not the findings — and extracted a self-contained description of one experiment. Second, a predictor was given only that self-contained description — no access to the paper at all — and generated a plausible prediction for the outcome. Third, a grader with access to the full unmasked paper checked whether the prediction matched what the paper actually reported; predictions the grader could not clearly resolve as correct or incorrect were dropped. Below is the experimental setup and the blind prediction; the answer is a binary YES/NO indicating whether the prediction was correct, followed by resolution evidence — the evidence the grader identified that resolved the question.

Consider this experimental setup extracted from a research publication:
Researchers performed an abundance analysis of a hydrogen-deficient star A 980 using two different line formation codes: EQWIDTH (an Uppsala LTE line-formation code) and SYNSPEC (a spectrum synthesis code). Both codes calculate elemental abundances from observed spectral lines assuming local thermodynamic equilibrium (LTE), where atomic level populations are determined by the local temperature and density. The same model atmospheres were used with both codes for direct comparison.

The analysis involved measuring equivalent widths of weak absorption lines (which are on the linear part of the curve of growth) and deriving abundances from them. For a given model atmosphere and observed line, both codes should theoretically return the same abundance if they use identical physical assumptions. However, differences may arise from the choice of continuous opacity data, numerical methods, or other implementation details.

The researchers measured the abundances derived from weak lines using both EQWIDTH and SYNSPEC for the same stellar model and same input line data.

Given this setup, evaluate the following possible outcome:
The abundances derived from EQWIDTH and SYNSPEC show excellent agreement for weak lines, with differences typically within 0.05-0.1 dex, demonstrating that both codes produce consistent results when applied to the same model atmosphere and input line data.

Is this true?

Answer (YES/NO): YES